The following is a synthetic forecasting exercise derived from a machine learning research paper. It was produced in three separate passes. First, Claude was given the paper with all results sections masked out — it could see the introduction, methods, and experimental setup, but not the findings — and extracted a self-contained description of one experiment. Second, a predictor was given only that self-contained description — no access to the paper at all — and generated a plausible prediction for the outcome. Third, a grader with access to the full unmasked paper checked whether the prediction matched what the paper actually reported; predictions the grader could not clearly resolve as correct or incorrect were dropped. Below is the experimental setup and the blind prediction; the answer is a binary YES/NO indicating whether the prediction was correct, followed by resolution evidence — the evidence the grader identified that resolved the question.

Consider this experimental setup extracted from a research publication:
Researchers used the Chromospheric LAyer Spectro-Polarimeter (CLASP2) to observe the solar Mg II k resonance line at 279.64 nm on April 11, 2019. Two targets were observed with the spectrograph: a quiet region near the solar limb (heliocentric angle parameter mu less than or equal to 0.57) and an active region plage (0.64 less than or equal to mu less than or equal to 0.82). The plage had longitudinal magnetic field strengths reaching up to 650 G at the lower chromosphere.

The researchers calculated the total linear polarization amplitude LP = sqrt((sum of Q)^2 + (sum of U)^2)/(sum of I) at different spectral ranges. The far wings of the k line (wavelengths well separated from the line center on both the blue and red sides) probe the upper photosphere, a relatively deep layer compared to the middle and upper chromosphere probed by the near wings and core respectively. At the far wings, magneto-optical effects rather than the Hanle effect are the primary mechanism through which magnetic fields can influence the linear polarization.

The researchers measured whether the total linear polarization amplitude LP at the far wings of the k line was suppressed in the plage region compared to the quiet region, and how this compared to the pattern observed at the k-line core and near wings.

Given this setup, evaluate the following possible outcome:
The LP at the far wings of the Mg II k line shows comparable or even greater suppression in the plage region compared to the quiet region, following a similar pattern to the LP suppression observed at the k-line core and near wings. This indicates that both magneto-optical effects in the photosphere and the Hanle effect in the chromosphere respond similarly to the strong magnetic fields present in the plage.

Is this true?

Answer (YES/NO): NO